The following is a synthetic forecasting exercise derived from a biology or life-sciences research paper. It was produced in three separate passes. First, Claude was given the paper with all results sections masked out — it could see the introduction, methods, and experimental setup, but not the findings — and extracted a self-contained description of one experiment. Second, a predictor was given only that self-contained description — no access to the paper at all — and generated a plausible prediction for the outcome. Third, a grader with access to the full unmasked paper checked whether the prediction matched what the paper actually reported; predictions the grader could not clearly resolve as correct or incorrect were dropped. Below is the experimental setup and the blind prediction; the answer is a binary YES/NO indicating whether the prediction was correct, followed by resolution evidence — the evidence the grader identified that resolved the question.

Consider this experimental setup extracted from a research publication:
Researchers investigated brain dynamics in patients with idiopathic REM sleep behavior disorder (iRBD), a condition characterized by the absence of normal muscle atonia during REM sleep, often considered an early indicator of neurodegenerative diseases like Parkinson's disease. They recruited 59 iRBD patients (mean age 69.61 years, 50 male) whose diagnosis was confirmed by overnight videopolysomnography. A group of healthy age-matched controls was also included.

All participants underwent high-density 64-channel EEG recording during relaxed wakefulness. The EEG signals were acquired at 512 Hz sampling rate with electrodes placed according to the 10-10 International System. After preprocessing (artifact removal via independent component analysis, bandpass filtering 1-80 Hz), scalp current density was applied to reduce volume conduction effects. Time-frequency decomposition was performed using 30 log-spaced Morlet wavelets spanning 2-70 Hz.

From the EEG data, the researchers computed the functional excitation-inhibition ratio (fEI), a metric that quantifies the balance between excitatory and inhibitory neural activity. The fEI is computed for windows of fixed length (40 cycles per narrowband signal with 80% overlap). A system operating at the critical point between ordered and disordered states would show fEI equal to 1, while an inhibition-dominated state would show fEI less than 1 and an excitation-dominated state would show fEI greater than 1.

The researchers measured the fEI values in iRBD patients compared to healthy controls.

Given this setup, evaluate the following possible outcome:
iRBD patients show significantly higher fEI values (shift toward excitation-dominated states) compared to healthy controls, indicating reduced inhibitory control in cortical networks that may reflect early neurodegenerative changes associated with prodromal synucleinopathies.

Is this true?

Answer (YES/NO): NO